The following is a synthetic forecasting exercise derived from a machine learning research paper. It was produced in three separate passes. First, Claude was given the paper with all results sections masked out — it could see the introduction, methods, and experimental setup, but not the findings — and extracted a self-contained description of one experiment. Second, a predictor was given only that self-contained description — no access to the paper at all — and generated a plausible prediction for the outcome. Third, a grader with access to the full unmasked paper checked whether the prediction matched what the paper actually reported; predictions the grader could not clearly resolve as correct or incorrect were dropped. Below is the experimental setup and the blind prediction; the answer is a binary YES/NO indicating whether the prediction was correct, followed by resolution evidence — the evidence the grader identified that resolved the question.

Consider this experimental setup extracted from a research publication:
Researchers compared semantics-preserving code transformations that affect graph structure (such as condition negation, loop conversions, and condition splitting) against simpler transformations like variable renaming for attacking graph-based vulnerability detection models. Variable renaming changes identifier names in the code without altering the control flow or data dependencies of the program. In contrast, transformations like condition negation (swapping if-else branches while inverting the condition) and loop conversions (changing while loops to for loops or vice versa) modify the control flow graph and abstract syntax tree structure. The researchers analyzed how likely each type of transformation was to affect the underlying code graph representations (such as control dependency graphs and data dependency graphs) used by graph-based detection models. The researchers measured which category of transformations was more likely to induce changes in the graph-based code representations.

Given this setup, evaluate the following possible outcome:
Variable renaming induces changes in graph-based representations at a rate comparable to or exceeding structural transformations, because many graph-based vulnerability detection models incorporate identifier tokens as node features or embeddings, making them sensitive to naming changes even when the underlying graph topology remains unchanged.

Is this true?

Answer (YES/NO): NO